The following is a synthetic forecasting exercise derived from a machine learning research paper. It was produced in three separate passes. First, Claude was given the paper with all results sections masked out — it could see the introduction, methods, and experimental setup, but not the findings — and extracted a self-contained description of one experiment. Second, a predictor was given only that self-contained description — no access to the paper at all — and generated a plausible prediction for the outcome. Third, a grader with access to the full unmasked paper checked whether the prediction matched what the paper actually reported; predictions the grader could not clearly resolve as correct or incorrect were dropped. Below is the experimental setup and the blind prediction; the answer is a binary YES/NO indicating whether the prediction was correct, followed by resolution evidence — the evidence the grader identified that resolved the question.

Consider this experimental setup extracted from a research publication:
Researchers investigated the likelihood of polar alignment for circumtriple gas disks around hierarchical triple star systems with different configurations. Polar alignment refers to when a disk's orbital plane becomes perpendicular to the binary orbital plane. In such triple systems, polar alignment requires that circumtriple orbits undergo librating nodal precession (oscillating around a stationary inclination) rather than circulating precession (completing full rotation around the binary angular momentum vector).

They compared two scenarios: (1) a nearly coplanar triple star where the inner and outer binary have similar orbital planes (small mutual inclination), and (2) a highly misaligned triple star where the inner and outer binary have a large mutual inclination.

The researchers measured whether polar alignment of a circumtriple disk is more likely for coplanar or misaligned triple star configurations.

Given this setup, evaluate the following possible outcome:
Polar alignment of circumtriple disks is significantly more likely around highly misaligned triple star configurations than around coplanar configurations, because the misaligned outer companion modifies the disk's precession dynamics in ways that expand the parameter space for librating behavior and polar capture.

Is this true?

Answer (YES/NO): YES